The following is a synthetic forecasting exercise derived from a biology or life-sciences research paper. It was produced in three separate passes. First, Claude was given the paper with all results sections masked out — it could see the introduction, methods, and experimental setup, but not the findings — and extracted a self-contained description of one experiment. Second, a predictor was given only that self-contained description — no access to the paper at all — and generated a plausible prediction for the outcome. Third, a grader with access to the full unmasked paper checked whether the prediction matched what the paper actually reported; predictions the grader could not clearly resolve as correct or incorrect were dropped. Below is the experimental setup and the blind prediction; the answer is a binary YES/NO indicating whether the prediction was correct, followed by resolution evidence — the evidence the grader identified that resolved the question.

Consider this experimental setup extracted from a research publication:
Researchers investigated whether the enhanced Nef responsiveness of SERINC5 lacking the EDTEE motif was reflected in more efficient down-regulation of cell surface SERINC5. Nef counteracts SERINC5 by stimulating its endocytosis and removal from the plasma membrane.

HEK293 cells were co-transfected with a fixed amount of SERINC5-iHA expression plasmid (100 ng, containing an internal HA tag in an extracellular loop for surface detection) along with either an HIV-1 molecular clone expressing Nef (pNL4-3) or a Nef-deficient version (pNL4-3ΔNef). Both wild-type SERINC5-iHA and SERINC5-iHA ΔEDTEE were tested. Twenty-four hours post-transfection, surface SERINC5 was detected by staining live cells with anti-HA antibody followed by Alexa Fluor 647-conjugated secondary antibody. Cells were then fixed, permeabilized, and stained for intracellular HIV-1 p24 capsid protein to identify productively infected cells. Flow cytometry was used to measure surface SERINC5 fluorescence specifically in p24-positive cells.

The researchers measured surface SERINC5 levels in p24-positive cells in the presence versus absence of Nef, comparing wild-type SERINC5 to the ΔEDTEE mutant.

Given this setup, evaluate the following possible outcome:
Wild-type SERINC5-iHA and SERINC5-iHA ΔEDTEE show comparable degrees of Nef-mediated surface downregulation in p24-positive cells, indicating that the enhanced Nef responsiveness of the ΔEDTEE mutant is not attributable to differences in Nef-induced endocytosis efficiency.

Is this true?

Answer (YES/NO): NO